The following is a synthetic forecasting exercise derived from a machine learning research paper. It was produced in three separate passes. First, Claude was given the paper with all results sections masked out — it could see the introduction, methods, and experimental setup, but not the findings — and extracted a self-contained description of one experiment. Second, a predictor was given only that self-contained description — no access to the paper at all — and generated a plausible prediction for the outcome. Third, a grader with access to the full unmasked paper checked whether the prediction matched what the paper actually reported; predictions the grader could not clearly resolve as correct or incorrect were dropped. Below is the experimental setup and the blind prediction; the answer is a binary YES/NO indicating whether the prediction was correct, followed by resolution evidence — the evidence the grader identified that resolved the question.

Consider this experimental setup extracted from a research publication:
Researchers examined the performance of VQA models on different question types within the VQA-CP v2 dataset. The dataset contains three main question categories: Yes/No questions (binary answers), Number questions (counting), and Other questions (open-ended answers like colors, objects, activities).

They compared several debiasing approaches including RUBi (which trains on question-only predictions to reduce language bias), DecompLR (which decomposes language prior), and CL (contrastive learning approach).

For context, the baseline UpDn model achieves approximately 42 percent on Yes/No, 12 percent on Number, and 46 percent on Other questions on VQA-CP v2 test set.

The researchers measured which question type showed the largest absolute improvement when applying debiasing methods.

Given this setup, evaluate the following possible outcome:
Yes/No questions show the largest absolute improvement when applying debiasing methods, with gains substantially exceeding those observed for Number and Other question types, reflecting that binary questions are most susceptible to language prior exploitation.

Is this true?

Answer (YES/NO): YES